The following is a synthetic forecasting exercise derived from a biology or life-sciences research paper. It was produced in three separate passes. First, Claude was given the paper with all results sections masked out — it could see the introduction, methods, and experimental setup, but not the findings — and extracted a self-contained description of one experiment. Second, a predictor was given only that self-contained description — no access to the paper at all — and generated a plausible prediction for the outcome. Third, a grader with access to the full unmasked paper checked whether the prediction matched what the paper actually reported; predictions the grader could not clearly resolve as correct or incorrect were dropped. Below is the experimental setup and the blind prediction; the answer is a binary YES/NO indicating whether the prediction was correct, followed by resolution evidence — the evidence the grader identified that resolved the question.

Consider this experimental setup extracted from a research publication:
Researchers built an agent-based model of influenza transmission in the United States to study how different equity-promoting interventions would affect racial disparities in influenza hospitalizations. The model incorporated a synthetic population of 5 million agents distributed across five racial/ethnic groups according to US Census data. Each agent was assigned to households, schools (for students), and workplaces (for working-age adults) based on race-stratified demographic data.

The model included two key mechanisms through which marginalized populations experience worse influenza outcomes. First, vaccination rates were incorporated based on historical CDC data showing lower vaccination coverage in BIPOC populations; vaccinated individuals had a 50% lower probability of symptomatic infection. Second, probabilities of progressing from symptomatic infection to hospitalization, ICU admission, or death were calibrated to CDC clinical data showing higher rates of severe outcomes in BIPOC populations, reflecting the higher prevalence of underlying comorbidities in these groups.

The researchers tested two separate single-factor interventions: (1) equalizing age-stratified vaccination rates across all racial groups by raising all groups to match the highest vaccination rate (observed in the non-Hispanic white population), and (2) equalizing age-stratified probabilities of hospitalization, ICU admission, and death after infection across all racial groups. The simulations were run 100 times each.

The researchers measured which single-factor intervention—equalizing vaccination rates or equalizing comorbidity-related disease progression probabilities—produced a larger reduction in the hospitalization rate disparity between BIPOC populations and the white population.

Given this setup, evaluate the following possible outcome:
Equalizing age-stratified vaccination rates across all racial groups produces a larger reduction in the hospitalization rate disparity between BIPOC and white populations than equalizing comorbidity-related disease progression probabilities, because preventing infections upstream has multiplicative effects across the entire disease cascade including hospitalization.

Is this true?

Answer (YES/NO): NO